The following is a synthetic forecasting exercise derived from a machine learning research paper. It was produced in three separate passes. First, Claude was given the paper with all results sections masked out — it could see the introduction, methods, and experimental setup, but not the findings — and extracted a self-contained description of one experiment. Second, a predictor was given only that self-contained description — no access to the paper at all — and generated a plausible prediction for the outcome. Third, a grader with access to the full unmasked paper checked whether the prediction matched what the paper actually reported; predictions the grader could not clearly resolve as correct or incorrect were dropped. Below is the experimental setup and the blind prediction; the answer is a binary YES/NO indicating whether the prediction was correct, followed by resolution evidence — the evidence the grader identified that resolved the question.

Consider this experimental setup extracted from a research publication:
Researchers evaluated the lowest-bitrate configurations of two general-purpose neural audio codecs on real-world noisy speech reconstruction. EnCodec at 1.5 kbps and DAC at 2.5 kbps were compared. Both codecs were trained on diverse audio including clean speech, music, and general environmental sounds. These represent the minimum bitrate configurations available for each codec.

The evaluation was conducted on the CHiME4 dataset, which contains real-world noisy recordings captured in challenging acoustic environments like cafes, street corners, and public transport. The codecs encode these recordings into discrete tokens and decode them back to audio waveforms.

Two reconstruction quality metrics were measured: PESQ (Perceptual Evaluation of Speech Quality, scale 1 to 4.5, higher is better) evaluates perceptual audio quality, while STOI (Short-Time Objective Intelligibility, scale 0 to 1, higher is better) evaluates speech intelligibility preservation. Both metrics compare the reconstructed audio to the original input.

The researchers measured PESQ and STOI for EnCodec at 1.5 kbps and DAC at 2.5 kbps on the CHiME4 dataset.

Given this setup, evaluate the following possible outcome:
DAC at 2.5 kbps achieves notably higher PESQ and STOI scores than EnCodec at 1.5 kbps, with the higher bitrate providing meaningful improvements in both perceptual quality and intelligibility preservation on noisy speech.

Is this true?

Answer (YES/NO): NO